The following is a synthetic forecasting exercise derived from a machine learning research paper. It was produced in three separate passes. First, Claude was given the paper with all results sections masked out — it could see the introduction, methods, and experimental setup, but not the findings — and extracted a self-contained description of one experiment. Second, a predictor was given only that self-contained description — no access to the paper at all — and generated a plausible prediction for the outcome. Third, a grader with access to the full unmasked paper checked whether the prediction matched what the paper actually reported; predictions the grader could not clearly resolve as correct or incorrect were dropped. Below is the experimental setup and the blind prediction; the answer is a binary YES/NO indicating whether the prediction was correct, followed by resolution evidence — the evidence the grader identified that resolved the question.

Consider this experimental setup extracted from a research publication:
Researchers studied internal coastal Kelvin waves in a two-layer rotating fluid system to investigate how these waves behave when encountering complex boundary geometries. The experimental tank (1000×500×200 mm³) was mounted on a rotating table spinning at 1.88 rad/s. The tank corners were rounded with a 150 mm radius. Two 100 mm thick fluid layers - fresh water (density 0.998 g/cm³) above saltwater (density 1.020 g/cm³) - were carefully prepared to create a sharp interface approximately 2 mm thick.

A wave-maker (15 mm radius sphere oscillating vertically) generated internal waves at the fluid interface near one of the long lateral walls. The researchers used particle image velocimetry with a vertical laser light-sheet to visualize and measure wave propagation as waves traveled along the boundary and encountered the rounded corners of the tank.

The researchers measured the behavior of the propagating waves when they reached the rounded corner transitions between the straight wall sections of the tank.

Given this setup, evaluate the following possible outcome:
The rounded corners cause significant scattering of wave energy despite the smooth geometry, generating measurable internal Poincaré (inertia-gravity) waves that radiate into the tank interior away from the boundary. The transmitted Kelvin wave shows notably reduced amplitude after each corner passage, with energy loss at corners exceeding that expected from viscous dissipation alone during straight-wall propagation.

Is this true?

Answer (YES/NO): NO